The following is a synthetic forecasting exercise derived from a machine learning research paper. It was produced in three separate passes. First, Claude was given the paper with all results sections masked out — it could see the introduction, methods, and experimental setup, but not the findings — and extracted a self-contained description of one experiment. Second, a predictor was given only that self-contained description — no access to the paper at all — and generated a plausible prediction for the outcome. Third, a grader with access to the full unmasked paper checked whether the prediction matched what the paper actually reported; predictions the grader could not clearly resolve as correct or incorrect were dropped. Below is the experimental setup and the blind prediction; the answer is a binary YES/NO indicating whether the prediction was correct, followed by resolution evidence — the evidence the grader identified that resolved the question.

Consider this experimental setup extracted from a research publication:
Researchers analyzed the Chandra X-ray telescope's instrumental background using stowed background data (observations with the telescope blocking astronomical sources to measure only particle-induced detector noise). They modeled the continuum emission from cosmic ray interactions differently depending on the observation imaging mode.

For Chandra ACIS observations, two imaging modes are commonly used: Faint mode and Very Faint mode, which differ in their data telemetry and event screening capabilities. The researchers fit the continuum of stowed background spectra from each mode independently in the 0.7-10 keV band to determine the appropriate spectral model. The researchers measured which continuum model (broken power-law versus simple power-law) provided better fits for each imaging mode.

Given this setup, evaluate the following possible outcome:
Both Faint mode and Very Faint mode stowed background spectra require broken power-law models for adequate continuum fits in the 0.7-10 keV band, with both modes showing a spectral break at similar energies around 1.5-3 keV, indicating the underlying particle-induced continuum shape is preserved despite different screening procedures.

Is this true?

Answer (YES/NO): NO